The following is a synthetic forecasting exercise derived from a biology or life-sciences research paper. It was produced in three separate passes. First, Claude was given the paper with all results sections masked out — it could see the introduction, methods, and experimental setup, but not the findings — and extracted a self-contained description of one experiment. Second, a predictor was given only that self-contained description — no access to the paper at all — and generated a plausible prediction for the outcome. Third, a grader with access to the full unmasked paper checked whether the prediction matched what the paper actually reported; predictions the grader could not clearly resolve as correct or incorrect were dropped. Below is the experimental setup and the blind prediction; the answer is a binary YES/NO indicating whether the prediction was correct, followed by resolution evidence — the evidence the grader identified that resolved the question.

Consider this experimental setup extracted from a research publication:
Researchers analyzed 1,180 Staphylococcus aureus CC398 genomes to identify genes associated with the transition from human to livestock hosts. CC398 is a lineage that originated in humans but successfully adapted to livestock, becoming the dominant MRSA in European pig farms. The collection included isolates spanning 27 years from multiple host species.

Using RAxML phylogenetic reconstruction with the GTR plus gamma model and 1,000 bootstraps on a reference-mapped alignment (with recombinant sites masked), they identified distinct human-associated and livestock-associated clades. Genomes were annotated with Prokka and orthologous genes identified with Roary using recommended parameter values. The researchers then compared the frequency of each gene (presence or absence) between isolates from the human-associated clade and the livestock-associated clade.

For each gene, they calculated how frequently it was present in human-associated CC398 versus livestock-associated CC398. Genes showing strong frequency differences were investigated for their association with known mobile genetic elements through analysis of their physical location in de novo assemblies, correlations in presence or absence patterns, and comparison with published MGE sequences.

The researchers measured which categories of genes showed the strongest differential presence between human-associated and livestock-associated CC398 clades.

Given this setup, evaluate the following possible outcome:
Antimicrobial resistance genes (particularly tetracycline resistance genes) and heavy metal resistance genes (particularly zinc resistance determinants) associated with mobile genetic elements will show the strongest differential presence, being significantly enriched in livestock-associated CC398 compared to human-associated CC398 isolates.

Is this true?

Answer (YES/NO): NO